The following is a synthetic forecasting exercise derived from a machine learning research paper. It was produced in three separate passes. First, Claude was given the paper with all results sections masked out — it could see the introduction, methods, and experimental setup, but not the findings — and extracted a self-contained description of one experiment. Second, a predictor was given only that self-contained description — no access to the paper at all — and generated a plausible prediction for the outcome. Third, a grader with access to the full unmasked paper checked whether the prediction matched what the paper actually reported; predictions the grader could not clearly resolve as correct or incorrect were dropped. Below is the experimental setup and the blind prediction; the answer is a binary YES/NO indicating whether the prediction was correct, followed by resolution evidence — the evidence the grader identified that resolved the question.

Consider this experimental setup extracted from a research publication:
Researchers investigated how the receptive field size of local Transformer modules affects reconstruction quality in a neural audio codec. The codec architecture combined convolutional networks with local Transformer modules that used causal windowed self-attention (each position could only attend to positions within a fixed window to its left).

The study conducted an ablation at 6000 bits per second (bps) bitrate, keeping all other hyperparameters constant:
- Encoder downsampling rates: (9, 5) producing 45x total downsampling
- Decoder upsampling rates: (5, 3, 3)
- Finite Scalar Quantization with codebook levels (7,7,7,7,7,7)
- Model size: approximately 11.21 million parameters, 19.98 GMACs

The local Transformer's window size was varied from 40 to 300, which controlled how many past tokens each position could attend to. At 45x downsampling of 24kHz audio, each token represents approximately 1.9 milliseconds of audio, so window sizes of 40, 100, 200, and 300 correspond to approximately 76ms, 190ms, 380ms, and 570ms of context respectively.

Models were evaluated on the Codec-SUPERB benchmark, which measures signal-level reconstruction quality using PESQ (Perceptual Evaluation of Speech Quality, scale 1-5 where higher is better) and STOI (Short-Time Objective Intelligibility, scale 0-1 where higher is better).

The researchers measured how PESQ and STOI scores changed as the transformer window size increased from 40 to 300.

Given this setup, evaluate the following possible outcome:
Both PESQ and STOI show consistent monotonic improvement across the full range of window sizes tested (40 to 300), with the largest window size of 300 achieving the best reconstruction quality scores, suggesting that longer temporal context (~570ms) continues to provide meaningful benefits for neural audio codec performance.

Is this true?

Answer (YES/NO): YES